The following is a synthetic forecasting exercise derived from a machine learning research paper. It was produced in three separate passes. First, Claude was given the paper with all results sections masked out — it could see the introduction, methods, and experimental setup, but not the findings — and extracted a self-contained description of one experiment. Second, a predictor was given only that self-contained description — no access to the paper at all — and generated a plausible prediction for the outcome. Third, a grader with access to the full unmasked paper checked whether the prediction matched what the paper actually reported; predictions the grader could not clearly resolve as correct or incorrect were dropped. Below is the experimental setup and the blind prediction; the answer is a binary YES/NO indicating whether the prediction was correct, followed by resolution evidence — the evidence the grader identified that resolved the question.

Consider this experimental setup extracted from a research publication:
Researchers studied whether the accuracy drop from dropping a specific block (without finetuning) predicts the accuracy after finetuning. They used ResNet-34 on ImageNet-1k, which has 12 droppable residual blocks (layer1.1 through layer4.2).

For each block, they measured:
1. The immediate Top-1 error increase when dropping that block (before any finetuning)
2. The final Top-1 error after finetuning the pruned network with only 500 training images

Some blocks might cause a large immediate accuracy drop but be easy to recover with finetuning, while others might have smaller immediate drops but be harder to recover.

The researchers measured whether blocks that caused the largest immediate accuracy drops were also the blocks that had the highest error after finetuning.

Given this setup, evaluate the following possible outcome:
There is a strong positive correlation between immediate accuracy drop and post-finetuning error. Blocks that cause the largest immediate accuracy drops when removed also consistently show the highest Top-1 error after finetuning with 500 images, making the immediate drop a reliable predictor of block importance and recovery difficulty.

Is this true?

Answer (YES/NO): NO